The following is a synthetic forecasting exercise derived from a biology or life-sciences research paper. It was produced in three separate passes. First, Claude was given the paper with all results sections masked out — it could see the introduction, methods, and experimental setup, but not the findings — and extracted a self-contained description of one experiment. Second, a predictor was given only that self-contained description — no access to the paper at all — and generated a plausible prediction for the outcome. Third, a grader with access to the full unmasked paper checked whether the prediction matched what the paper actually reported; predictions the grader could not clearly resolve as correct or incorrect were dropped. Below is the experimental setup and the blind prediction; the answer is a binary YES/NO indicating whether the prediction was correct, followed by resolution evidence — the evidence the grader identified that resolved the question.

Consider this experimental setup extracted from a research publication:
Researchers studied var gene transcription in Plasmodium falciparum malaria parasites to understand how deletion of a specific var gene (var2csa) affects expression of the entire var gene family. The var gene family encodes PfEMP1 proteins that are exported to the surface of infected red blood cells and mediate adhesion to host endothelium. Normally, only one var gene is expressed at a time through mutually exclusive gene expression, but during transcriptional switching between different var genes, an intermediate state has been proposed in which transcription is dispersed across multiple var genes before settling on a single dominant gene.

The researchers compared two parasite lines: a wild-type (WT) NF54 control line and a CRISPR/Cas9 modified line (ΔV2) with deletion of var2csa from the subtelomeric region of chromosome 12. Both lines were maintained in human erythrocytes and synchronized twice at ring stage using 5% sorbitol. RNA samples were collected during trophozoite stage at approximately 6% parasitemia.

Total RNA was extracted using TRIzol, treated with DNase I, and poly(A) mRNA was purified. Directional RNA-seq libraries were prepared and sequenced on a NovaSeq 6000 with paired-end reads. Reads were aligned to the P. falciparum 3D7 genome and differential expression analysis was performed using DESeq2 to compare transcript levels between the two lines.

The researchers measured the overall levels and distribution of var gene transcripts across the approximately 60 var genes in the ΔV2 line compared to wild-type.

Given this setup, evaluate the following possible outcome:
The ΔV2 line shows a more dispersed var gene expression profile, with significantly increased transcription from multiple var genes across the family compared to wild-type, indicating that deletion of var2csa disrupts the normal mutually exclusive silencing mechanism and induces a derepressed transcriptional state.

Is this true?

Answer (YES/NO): NO